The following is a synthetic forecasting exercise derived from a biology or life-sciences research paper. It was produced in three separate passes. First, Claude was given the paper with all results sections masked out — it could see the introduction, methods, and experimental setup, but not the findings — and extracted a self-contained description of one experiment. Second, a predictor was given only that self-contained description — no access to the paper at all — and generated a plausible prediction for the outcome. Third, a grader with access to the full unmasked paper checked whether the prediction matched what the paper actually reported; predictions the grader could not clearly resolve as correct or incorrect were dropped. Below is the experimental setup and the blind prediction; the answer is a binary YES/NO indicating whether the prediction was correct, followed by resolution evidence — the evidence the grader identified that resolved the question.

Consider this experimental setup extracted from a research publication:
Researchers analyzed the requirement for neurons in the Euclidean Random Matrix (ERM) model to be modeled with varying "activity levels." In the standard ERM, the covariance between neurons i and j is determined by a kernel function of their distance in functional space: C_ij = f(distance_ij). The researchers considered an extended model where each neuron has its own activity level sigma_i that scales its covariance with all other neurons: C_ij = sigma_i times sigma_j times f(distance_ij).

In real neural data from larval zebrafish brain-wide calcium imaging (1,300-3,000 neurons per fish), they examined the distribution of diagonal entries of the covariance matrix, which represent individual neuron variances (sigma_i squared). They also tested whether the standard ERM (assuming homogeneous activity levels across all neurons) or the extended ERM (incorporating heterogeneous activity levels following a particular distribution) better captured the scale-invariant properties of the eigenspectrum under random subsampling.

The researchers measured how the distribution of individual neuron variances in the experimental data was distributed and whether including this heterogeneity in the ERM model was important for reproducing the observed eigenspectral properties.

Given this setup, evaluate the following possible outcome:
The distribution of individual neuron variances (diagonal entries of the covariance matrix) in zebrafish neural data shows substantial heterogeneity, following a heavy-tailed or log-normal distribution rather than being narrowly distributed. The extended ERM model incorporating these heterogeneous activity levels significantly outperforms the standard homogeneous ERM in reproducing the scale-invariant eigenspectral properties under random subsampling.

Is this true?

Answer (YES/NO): YES